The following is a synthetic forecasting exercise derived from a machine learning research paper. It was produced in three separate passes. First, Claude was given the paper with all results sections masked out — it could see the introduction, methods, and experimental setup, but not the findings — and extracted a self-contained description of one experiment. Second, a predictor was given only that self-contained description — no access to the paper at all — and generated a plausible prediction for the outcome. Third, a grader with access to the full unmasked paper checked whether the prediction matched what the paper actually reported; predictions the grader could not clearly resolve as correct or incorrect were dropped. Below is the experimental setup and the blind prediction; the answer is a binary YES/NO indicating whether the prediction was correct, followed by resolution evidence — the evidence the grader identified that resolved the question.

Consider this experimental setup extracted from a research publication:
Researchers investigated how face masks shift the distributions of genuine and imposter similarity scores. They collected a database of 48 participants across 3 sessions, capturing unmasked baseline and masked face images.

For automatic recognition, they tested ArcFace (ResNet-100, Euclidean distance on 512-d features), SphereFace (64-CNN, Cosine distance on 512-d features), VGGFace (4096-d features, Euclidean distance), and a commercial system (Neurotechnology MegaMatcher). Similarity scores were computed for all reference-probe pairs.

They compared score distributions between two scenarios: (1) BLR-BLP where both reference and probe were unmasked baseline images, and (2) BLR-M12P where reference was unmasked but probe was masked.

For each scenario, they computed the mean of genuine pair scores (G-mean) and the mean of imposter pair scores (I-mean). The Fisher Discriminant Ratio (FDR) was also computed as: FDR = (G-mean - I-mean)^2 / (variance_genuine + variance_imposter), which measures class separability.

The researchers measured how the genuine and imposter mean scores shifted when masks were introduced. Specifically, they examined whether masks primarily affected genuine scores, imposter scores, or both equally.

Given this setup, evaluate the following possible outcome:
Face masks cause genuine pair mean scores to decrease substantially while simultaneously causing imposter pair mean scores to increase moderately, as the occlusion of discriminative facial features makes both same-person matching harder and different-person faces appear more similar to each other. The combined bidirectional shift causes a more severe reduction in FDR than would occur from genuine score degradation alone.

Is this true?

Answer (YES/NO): NO